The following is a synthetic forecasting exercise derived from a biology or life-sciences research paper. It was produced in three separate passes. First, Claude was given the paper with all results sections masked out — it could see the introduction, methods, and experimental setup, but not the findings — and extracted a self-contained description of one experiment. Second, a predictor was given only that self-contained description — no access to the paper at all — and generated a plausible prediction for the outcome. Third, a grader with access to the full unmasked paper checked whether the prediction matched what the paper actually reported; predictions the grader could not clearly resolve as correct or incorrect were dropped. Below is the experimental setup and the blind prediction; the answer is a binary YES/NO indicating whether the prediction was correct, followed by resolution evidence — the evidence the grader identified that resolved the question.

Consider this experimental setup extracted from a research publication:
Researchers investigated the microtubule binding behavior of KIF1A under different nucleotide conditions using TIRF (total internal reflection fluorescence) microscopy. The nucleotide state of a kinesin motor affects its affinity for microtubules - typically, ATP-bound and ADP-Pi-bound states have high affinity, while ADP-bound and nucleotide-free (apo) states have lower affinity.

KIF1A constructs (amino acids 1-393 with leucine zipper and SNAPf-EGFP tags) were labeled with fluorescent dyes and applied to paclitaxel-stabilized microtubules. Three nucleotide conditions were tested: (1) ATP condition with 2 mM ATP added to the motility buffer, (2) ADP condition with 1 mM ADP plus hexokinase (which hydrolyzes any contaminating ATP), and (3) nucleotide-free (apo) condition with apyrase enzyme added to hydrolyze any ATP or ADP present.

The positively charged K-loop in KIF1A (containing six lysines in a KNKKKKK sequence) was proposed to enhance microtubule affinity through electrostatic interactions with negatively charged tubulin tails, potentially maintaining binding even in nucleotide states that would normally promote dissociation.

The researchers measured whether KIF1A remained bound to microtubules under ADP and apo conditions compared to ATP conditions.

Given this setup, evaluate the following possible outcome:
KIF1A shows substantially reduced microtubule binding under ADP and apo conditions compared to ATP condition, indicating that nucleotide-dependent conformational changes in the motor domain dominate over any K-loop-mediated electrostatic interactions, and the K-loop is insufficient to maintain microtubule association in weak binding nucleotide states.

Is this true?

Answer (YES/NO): NO